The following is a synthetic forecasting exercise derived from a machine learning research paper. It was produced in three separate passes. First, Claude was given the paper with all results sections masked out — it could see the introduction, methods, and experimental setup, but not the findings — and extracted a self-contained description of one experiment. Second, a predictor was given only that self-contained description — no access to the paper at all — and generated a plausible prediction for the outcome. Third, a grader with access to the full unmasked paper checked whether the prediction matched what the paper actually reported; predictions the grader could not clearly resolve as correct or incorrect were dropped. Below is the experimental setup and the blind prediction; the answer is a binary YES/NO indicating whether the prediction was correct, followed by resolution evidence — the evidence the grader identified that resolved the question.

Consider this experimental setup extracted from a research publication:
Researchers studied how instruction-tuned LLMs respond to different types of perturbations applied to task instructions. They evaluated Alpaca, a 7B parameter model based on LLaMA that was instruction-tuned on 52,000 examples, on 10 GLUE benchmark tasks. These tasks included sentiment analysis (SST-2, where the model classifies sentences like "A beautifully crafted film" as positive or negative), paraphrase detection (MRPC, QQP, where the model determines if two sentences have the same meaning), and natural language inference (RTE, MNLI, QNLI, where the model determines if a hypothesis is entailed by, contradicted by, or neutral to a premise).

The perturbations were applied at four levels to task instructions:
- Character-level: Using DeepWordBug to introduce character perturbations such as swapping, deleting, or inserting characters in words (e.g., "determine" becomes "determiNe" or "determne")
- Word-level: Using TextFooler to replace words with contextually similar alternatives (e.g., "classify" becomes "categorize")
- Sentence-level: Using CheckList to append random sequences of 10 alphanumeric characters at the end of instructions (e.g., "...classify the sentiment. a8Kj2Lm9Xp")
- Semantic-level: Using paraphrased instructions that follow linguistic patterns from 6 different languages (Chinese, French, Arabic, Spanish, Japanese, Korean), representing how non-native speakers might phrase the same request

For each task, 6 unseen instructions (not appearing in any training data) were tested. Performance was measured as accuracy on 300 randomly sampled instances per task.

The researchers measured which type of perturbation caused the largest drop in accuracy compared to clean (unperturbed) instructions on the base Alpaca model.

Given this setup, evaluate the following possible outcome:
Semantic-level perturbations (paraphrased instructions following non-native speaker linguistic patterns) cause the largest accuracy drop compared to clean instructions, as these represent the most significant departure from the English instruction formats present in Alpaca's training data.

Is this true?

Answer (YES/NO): NO